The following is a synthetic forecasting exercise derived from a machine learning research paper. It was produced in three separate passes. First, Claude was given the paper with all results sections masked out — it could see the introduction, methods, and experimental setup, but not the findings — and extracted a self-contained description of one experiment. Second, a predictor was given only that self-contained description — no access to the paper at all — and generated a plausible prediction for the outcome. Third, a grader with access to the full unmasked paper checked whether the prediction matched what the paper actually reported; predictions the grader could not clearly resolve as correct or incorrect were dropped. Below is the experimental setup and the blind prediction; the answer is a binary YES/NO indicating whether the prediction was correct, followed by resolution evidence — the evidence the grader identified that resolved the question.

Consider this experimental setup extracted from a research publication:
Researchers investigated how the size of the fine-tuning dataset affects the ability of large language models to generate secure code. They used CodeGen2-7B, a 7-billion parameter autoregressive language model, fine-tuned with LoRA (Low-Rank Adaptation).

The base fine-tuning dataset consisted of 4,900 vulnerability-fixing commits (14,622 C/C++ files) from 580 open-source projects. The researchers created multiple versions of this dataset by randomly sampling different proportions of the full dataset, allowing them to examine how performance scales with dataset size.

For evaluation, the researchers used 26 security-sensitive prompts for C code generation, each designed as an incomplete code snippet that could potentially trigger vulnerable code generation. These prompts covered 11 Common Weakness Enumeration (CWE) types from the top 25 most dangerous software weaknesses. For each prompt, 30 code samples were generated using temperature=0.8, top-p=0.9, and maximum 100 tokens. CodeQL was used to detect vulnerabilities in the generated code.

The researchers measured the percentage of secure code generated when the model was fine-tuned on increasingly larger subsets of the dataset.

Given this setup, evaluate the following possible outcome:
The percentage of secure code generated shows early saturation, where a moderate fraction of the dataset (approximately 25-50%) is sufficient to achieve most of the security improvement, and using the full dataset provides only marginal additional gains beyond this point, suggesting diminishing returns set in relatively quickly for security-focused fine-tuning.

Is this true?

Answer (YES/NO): NO